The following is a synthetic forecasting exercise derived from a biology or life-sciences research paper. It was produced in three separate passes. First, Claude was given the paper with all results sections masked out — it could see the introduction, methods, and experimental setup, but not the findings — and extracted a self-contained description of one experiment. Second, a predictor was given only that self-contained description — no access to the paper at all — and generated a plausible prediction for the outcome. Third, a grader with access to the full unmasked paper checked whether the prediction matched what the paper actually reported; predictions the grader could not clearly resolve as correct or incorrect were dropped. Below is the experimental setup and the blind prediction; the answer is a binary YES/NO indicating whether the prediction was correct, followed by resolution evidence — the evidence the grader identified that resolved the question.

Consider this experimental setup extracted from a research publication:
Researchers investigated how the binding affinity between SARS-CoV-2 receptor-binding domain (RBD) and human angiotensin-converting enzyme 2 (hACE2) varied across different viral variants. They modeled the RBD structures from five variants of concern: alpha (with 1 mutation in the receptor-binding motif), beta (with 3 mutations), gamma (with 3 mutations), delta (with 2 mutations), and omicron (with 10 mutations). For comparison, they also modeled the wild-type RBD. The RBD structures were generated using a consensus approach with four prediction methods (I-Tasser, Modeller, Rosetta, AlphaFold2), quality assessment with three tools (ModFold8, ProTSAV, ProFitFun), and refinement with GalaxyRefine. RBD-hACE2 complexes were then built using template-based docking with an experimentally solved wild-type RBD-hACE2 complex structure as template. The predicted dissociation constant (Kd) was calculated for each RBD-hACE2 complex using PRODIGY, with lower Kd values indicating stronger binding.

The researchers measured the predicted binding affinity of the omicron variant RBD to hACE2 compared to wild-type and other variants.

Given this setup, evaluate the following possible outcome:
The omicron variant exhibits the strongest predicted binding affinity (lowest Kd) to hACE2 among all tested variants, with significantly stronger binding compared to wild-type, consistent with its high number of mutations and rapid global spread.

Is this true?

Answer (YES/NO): YES